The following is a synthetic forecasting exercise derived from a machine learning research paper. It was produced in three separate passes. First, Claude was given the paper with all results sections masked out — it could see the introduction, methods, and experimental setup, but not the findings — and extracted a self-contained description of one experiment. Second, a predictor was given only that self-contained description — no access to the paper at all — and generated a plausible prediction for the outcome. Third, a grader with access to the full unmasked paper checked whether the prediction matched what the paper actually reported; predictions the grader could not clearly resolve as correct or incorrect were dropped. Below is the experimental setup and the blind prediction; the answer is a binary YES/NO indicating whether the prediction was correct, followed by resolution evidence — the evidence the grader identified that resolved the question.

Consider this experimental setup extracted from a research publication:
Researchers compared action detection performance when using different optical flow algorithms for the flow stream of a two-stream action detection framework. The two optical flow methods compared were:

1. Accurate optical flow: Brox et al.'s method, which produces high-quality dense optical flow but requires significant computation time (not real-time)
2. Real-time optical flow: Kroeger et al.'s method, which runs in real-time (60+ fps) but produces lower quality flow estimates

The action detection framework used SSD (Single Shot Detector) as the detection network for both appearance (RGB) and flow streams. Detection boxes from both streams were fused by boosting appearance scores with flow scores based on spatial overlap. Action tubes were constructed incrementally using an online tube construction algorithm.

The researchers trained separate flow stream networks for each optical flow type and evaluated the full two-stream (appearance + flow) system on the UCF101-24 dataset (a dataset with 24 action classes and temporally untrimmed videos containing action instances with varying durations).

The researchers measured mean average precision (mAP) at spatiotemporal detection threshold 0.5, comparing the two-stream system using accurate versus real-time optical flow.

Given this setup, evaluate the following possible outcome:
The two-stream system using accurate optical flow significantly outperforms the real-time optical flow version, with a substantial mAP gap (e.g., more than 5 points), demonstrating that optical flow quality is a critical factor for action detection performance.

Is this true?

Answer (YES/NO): NO